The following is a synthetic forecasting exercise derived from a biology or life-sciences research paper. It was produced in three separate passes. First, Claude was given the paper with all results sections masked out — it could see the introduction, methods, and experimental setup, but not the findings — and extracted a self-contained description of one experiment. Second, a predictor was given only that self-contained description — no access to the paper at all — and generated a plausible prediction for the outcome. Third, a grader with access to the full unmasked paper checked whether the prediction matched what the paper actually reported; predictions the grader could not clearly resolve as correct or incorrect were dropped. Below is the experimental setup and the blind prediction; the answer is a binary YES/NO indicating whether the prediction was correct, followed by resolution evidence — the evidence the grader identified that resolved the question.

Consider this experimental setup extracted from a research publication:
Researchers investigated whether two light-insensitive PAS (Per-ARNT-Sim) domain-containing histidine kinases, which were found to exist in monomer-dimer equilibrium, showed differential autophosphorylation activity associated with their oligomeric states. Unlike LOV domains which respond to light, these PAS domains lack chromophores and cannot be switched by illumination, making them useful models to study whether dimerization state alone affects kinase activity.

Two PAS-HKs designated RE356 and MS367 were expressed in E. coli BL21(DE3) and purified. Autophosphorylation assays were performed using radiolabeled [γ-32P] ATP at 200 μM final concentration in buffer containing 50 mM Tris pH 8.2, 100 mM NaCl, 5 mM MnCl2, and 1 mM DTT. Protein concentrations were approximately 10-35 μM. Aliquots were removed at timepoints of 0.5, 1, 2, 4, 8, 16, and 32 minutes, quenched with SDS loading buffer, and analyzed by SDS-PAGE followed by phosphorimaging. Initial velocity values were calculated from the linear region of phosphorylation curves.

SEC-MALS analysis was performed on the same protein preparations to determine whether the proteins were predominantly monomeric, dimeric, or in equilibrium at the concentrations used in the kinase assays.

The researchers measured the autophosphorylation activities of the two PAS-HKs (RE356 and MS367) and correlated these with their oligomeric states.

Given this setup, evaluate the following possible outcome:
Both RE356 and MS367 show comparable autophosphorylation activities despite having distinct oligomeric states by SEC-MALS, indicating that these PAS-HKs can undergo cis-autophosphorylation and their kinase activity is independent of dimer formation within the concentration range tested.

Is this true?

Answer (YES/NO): NO